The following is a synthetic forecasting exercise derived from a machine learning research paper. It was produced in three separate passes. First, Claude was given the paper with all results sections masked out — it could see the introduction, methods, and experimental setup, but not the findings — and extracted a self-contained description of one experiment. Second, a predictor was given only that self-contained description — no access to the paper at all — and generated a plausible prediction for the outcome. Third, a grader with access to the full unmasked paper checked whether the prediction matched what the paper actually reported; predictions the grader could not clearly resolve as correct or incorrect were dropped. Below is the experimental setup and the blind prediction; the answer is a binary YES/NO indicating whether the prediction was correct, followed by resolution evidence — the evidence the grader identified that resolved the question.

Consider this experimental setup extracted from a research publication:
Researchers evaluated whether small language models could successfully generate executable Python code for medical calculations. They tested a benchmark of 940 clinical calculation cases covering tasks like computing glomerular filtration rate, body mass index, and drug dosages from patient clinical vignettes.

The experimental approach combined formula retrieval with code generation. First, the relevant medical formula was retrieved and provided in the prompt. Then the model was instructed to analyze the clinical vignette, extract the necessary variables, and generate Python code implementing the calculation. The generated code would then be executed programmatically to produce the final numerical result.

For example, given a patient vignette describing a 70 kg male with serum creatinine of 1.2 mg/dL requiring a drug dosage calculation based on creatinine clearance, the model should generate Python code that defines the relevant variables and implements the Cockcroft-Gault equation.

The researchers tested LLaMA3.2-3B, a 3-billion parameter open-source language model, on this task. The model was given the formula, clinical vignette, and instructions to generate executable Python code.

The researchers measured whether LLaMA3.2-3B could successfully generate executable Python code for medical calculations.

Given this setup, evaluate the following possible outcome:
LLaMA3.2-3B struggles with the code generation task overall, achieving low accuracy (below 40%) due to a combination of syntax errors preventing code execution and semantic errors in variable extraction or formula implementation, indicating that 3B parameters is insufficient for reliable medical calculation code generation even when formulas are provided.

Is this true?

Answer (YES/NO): NO